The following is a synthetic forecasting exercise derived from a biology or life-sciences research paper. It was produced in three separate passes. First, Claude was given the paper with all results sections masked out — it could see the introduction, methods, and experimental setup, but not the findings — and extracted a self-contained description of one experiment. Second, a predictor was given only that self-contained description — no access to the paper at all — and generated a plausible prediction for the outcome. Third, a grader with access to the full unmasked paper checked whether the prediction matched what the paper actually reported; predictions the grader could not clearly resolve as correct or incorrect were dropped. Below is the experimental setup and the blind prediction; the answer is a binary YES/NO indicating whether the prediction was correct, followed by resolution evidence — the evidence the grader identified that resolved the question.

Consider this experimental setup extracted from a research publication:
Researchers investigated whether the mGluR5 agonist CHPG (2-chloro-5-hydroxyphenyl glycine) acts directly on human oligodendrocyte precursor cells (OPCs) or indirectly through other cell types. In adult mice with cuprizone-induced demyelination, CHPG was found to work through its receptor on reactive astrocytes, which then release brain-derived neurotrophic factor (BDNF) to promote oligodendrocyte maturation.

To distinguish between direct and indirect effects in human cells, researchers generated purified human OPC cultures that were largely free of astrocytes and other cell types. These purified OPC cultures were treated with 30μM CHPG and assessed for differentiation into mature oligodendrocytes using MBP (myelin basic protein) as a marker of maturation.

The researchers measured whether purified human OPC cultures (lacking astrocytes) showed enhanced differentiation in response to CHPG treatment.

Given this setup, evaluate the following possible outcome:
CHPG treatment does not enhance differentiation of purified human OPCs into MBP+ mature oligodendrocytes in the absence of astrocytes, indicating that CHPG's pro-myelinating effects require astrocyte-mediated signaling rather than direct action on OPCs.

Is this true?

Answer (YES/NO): NO